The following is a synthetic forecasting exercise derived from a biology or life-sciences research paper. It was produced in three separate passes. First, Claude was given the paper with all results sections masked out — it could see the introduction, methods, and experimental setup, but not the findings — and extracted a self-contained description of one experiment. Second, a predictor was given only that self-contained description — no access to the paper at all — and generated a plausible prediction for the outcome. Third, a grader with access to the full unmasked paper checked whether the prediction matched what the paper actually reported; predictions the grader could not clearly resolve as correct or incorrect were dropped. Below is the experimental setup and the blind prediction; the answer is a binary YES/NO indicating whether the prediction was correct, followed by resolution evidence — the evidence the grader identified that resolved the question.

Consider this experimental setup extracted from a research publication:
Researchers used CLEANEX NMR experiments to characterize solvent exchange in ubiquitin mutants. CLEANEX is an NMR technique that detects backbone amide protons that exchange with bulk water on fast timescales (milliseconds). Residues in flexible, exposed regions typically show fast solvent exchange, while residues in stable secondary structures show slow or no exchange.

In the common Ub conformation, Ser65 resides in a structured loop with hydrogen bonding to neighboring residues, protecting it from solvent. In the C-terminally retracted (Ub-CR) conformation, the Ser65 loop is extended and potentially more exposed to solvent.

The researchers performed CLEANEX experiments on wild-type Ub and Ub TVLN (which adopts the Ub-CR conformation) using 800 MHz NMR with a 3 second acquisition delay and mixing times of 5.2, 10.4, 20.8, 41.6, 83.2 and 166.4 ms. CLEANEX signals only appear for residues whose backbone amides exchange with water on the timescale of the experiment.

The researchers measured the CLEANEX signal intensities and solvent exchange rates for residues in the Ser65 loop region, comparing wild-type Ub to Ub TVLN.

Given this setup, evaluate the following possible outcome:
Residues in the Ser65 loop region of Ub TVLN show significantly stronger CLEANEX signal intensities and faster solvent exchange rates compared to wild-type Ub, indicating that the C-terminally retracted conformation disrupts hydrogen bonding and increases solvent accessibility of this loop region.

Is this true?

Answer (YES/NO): YES